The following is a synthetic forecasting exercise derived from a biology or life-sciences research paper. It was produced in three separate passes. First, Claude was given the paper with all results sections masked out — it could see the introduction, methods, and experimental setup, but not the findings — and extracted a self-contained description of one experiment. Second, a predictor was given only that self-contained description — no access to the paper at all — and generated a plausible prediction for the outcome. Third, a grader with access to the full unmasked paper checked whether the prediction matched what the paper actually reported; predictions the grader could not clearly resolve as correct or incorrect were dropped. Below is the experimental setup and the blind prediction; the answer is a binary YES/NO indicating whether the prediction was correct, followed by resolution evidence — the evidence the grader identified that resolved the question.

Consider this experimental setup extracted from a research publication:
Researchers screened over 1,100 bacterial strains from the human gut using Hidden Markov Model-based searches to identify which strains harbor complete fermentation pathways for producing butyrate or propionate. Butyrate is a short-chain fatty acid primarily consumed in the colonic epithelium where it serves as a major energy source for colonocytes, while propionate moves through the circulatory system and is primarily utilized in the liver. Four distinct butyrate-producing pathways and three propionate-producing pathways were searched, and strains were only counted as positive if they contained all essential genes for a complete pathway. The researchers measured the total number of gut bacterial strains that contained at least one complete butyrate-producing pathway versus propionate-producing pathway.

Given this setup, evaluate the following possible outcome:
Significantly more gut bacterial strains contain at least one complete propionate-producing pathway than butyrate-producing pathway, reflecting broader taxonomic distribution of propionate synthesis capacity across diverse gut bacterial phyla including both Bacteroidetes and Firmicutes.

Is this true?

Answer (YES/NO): NO